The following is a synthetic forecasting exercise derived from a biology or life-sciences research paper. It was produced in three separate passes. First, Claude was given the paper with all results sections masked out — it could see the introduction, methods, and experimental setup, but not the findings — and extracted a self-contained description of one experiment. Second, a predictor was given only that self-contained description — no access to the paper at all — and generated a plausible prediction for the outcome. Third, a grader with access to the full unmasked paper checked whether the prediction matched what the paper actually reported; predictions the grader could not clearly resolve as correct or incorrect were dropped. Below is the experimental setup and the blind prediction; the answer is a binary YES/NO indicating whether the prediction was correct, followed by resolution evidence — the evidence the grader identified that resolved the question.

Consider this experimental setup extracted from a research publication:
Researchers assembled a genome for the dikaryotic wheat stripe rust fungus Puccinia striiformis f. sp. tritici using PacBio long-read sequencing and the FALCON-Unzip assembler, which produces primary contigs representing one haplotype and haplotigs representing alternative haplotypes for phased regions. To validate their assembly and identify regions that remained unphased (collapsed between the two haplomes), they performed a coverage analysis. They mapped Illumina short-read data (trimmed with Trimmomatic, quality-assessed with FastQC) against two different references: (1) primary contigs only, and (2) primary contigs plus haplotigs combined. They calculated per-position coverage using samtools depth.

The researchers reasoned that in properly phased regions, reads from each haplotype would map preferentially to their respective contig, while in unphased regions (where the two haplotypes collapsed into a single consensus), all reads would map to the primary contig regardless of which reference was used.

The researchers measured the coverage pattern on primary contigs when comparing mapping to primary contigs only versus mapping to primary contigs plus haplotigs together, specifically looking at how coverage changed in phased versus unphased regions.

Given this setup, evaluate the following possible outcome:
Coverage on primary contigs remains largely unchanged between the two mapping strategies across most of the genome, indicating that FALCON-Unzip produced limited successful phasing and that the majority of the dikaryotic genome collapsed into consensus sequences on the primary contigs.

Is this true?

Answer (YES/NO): NO